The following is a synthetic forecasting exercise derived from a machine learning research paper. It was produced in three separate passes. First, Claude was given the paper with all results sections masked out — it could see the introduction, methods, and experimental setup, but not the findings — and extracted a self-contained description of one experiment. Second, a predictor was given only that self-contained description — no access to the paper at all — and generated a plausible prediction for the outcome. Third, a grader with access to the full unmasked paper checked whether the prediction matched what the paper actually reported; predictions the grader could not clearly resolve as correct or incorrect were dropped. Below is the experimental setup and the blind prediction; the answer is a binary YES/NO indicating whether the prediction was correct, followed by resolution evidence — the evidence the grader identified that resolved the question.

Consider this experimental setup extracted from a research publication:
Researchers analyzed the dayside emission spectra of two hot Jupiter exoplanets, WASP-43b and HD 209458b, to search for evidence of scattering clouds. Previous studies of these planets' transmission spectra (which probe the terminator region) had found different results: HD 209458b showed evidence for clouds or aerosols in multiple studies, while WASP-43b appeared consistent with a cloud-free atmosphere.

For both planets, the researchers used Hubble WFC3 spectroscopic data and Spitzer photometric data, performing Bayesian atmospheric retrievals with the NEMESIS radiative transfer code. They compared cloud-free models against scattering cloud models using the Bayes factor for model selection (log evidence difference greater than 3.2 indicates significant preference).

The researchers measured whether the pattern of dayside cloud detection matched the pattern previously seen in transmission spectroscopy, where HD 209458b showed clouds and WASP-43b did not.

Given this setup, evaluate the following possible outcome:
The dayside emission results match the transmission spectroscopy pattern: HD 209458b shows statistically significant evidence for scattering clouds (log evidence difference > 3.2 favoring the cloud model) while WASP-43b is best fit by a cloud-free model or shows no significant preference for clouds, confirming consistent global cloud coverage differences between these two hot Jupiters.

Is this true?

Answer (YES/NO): NO